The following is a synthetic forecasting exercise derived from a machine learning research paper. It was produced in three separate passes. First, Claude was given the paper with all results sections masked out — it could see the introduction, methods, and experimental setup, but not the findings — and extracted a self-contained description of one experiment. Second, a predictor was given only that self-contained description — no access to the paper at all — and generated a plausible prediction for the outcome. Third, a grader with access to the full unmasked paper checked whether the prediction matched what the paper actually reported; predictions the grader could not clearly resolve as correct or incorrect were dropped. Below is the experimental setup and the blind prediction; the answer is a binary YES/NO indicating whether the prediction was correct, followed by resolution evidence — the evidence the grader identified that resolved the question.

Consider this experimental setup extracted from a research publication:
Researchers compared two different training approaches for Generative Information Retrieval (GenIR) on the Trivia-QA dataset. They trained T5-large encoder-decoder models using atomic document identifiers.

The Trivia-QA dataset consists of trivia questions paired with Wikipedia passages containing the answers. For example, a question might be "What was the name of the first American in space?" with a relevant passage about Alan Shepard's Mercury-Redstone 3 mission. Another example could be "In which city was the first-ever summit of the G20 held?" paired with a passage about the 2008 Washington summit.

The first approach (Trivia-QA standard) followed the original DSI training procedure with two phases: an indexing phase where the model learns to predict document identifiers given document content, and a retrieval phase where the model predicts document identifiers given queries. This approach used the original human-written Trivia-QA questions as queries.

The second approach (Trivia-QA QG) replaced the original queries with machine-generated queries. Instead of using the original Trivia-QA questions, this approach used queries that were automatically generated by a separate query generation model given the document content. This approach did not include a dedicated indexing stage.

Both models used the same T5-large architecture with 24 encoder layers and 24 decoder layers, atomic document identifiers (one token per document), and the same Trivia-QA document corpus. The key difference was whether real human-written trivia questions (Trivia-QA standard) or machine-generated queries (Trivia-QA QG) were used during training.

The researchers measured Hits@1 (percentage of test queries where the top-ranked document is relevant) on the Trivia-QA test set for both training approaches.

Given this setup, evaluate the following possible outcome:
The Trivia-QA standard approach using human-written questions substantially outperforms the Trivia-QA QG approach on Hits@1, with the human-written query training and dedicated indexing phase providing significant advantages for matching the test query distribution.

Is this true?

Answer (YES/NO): YES